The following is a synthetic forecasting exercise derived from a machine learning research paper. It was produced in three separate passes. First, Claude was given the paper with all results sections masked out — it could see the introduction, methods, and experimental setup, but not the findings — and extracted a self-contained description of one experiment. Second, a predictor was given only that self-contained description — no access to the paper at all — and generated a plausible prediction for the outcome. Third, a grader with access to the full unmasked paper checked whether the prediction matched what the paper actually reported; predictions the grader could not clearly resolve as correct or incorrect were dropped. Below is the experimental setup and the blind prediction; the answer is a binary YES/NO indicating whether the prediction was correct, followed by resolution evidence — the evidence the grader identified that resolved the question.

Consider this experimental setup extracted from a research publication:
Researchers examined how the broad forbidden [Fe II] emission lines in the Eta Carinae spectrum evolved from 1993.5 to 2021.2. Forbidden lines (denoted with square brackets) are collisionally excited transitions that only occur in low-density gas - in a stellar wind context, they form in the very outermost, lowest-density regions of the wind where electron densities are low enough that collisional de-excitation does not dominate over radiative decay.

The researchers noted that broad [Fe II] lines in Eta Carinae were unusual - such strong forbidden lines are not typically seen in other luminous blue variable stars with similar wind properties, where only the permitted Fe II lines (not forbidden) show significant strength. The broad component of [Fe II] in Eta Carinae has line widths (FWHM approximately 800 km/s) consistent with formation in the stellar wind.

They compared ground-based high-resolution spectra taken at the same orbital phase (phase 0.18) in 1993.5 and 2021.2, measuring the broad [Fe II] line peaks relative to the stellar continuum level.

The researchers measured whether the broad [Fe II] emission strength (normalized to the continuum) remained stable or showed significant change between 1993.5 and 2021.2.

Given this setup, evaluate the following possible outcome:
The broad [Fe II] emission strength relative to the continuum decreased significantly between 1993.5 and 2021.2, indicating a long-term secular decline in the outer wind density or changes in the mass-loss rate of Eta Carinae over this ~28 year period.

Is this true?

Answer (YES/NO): NO